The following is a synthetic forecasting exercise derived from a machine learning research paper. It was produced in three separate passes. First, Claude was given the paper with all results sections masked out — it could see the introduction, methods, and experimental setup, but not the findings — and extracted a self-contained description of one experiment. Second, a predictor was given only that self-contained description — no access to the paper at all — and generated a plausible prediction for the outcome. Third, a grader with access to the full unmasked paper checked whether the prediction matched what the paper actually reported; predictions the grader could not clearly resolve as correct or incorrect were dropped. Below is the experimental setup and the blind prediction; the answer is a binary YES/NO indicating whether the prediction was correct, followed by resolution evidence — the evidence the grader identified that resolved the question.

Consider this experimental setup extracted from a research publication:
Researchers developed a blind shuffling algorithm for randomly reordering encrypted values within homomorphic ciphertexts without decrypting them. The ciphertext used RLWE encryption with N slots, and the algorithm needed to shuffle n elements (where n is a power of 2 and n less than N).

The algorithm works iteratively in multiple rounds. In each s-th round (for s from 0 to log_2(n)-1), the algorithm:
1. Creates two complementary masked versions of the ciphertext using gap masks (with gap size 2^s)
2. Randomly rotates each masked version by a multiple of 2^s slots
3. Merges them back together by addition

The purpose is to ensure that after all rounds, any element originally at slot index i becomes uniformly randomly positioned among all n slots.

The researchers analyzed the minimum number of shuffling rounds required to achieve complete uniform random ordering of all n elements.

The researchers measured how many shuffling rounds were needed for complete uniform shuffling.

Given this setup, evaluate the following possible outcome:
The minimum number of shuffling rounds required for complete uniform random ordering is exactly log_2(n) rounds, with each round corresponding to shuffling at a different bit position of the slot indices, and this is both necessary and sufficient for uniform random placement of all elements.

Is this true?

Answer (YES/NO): NO